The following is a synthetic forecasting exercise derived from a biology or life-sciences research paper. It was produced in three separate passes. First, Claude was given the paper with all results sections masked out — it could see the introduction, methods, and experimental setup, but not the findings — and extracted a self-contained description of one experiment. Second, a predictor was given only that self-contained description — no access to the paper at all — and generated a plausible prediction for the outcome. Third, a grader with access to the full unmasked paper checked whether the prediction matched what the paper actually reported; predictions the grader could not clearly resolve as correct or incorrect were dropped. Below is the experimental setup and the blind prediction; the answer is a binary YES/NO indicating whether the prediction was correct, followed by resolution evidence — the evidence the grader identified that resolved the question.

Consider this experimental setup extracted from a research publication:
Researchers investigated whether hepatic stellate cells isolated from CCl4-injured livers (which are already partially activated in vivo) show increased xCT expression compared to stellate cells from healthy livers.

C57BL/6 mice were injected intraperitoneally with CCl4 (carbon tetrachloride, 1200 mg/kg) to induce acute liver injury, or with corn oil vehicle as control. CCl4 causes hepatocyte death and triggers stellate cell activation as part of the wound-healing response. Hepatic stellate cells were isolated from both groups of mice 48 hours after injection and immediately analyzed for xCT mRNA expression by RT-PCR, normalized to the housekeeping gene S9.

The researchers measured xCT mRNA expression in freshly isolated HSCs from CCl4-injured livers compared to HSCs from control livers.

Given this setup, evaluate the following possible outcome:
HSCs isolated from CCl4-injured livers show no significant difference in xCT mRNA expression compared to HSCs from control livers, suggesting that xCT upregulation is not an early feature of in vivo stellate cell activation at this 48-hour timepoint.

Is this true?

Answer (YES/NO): NO